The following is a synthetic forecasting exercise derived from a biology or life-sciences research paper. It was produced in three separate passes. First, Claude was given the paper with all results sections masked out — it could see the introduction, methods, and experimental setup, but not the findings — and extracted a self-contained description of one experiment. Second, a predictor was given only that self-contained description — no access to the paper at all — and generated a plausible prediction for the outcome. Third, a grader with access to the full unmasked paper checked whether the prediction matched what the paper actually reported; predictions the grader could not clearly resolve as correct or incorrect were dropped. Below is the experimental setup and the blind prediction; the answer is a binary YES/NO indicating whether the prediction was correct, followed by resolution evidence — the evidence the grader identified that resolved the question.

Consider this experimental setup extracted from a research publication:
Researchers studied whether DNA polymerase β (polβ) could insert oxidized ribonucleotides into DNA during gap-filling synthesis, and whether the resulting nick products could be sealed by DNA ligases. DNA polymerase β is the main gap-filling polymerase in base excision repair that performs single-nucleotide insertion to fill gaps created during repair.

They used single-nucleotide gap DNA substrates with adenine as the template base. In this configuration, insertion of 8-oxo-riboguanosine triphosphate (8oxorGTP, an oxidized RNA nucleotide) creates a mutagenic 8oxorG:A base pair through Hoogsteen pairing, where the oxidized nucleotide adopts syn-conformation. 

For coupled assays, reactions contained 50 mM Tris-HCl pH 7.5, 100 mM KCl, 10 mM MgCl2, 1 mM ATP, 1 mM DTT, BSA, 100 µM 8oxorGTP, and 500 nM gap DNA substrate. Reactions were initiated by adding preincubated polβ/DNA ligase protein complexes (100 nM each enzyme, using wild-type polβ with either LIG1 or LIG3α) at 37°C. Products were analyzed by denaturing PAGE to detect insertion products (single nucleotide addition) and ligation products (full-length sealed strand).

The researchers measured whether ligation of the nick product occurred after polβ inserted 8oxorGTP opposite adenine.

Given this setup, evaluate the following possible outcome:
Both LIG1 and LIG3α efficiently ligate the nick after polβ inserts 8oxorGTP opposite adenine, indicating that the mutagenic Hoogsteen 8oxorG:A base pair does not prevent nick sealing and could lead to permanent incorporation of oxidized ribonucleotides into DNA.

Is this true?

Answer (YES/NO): NO